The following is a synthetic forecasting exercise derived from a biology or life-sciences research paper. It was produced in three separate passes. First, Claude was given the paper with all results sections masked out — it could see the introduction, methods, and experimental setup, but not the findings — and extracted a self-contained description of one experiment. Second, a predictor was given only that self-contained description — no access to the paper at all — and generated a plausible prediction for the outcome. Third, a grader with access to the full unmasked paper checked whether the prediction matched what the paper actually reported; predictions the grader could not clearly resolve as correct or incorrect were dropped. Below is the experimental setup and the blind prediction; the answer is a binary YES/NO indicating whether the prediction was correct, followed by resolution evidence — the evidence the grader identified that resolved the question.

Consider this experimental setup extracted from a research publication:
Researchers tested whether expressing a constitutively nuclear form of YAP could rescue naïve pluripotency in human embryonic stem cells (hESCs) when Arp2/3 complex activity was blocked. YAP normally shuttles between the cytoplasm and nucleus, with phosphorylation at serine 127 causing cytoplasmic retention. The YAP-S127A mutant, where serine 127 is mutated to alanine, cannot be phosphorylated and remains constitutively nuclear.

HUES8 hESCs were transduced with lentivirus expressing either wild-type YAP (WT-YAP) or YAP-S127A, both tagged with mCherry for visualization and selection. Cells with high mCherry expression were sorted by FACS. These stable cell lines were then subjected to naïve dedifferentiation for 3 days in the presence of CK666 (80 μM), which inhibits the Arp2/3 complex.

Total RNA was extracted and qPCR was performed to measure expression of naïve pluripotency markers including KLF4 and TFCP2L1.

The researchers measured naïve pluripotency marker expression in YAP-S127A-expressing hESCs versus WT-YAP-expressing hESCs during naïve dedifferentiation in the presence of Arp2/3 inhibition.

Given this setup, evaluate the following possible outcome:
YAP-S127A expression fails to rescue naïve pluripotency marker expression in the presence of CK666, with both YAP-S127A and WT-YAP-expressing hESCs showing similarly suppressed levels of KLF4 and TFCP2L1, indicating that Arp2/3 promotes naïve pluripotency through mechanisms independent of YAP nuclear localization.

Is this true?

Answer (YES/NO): NO